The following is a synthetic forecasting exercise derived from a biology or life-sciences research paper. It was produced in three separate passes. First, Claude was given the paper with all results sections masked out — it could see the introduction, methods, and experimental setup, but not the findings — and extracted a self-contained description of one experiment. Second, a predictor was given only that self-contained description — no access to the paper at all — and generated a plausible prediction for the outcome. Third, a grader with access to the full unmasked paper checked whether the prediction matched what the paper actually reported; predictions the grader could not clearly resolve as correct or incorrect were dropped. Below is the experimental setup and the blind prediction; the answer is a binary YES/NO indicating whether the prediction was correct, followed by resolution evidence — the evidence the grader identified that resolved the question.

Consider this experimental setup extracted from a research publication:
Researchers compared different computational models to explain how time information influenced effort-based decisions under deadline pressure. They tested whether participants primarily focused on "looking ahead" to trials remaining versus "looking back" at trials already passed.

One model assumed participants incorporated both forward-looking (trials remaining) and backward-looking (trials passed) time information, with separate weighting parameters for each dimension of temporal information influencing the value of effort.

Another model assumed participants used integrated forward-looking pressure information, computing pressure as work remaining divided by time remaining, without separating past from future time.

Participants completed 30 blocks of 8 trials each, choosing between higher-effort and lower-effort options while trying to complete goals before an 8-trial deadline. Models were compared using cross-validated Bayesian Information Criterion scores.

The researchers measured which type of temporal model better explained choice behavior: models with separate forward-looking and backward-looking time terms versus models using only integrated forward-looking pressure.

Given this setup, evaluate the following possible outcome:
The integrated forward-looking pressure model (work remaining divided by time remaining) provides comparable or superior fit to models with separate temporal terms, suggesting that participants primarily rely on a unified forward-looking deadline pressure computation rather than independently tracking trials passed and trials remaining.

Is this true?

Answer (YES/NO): YES